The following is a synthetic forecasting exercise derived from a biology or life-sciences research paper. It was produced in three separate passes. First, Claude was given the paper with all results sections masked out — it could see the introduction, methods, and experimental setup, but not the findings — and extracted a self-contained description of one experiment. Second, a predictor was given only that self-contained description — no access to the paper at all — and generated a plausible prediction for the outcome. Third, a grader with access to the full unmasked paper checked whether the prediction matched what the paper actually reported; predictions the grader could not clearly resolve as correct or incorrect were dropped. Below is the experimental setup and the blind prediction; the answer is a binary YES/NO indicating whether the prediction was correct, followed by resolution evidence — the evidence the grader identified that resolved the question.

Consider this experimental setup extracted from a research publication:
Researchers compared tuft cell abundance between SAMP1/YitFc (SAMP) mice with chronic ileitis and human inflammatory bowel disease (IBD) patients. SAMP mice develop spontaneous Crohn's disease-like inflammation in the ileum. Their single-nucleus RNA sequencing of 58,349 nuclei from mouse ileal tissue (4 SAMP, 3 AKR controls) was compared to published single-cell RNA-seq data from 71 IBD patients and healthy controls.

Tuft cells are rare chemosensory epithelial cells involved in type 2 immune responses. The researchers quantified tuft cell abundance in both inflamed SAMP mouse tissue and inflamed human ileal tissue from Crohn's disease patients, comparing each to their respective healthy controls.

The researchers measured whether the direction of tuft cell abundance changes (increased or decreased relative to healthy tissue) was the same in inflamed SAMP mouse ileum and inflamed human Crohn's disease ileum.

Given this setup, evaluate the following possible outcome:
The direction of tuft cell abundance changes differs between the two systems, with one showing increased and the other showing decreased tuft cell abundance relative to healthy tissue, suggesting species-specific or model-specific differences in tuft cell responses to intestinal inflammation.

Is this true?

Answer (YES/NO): YES